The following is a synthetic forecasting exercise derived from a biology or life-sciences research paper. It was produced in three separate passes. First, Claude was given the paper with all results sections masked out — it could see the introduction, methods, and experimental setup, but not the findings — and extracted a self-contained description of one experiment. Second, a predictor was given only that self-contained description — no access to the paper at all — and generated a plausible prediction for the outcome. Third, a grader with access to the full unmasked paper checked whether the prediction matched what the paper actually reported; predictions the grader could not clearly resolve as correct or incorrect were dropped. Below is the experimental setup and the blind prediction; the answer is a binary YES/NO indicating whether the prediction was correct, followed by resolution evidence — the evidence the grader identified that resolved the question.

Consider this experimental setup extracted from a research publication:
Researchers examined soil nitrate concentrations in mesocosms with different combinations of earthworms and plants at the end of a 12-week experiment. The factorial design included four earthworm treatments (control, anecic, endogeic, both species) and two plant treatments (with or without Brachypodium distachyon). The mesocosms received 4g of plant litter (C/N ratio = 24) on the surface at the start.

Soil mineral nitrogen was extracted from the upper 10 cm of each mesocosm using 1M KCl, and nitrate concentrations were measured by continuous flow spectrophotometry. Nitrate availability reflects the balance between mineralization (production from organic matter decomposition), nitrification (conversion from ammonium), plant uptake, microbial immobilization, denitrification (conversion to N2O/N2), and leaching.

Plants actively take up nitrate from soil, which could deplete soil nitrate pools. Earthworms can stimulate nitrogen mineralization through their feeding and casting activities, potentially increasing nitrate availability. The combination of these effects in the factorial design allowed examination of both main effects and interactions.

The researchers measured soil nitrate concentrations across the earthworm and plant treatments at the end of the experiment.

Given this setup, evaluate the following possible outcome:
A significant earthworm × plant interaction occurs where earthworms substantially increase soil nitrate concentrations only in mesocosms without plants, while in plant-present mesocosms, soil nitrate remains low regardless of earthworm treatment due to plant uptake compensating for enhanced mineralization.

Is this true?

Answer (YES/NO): NO